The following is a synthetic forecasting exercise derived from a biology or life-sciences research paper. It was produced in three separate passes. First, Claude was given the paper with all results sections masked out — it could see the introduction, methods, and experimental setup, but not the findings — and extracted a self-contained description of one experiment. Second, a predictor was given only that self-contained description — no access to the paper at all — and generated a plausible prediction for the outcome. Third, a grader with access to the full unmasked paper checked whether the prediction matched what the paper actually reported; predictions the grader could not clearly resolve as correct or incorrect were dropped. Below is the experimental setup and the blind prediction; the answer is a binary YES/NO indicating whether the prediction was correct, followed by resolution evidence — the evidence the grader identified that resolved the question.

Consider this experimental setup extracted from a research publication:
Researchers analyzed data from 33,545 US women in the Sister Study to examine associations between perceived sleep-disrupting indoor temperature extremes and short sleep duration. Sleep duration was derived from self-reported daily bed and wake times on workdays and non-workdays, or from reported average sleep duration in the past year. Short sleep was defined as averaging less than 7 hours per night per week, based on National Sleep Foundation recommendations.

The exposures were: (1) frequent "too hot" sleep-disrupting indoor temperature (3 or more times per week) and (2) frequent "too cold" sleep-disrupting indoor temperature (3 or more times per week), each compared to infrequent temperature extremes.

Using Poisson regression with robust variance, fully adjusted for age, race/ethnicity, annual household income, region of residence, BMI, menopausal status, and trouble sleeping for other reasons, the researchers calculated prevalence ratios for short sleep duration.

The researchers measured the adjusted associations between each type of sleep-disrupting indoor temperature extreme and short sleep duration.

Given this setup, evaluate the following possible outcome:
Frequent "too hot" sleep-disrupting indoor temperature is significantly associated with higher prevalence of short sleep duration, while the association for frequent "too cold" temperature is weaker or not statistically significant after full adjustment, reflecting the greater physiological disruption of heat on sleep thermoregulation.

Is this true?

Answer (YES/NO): NO